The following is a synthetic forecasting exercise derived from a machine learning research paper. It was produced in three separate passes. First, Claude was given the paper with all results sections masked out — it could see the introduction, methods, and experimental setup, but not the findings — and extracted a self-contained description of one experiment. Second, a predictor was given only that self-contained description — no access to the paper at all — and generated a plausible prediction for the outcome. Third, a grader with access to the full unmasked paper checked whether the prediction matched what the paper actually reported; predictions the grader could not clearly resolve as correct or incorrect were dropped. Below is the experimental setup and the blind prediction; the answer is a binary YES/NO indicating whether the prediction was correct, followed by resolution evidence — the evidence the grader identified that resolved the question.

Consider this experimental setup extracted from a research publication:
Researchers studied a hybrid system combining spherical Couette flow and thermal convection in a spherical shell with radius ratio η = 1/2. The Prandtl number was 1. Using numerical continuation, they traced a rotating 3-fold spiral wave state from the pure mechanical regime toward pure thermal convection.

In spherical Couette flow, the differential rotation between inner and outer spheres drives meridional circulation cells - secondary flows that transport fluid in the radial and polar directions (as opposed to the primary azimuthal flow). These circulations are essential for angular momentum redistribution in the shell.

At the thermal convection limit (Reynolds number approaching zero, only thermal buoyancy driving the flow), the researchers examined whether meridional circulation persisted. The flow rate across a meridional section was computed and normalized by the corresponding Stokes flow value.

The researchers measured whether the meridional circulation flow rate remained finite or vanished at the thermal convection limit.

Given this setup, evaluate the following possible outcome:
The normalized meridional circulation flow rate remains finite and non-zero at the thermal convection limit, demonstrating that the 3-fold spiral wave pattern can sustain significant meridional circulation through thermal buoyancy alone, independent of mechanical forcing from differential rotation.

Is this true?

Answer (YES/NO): NO